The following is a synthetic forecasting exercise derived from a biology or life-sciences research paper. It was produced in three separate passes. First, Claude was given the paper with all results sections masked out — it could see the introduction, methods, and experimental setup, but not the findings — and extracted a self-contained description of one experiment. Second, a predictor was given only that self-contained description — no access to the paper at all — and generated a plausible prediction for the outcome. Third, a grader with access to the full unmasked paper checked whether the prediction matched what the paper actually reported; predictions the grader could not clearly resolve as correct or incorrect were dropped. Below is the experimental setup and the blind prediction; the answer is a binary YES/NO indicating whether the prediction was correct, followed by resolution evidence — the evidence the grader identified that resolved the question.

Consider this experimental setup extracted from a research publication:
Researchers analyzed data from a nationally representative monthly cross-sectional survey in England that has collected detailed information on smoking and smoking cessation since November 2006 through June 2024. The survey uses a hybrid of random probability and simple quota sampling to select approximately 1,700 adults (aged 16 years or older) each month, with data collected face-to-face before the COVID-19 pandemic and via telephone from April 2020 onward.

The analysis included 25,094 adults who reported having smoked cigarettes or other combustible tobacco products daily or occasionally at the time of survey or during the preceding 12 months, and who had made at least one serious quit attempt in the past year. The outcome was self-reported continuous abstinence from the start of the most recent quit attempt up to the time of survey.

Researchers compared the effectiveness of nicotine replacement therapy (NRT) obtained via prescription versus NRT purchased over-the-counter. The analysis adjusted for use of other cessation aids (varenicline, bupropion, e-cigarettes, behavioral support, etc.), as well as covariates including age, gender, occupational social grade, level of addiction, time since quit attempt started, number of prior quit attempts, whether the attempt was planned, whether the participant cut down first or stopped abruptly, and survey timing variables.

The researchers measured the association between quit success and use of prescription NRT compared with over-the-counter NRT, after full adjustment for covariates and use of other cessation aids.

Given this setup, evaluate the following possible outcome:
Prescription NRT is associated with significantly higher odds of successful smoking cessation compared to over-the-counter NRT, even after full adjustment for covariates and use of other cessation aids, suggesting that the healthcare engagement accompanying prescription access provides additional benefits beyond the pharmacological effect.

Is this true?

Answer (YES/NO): YES